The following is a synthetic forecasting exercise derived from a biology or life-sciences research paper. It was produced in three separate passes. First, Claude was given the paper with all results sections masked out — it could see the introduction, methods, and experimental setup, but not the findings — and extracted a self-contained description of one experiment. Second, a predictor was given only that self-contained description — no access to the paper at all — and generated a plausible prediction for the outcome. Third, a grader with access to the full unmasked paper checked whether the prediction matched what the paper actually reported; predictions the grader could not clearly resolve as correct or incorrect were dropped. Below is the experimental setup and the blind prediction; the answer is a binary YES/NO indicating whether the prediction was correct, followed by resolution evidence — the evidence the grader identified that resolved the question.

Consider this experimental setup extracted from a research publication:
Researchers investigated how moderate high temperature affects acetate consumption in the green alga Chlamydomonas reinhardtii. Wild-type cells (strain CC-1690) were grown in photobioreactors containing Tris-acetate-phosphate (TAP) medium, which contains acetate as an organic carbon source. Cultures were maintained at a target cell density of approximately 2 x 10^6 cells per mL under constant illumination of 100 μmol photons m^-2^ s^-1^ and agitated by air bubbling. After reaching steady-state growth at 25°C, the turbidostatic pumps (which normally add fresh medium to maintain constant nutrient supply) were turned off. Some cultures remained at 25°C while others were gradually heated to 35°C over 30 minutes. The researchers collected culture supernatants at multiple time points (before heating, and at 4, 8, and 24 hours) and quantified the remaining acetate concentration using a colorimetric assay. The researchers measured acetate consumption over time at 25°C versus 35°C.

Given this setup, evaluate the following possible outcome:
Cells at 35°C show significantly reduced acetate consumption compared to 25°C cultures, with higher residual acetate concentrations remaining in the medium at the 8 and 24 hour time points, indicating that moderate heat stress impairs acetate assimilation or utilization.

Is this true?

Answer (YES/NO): NO